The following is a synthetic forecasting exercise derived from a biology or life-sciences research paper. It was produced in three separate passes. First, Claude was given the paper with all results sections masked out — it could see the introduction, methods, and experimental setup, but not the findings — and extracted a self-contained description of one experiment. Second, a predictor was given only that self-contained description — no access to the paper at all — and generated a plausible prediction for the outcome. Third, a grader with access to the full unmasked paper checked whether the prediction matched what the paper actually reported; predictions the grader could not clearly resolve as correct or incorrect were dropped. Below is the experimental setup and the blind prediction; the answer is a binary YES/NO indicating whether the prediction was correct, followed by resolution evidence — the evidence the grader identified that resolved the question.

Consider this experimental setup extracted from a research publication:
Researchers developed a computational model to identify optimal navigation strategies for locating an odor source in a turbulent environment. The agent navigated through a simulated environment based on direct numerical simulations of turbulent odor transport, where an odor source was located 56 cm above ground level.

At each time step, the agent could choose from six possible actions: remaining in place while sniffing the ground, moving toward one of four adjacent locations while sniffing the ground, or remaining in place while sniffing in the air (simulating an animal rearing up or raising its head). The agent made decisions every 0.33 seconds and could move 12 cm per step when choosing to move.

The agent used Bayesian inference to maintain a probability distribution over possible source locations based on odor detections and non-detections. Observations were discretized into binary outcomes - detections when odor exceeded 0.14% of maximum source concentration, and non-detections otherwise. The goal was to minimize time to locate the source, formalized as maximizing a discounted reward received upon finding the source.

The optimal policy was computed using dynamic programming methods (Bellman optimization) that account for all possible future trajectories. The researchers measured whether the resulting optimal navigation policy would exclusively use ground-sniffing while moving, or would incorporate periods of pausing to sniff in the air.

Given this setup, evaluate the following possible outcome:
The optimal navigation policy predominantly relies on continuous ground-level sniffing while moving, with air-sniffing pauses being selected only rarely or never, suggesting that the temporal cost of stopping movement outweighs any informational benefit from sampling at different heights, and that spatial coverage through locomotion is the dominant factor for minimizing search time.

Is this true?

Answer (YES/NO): NO